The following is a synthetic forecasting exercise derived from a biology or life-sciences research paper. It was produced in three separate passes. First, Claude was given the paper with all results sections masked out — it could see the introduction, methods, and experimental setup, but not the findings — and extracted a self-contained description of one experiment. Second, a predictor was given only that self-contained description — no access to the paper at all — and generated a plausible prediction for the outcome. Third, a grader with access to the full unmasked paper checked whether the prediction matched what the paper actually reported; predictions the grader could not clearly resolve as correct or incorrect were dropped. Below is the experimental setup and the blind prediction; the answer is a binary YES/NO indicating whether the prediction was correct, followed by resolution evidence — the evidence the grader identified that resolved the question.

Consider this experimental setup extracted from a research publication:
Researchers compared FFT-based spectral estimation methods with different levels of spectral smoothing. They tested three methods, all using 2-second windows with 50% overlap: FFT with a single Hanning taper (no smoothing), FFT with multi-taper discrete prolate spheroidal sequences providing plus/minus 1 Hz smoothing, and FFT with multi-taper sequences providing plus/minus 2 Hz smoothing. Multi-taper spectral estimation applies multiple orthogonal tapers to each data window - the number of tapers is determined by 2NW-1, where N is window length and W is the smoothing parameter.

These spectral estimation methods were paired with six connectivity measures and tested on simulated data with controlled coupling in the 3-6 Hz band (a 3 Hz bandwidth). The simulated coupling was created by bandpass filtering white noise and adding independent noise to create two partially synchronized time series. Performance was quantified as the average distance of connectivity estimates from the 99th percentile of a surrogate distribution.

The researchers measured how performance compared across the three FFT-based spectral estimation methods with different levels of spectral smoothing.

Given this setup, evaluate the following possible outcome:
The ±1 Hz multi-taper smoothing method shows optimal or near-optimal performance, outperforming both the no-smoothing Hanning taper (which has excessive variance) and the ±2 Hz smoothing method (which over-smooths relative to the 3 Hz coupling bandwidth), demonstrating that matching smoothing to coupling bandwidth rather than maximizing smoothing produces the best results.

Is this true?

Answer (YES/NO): NO